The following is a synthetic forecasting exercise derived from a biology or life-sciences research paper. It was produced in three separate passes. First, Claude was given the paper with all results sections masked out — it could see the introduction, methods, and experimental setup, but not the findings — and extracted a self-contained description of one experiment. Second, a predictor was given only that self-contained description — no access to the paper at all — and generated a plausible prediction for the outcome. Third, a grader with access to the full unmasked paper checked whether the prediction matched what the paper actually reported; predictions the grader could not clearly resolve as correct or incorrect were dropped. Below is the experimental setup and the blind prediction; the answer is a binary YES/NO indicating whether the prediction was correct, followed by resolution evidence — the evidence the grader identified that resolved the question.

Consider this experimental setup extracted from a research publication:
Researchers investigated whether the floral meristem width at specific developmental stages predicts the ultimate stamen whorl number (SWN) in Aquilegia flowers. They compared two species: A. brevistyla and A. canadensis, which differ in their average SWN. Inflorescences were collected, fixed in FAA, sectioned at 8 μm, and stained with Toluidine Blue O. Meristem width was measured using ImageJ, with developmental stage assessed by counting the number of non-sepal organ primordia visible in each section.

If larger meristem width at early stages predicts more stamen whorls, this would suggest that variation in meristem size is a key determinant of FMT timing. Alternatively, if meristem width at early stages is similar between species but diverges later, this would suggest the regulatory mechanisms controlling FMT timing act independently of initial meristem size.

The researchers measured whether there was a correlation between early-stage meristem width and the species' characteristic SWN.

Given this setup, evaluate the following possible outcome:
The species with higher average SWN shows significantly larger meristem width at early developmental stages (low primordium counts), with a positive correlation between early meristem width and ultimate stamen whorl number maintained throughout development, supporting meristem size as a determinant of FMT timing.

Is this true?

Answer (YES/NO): YES